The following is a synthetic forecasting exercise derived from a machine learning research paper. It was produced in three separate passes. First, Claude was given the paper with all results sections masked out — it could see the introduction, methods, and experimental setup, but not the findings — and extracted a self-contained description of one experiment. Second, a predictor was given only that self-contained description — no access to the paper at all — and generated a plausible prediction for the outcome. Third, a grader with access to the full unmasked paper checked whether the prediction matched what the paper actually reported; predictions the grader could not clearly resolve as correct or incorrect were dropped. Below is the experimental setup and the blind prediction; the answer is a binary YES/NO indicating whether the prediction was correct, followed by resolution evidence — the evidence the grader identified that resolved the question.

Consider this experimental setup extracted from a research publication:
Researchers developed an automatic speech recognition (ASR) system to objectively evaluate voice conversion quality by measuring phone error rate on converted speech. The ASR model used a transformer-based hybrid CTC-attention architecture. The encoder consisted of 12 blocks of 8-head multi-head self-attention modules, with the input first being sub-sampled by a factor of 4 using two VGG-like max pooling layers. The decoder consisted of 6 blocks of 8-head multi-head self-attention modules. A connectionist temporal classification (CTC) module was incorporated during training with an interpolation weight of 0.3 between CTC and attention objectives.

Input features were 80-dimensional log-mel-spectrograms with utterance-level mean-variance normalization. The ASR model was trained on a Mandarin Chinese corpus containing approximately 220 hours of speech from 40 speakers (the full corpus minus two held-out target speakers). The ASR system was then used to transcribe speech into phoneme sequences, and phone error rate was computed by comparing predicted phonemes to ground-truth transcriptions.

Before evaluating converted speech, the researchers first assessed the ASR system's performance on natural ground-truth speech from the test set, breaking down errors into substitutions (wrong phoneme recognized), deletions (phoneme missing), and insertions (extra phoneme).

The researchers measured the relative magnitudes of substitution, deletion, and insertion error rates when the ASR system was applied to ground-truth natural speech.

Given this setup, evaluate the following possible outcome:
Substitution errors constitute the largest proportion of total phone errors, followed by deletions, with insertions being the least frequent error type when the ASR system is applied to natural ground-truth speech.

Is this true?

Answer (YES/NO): NO